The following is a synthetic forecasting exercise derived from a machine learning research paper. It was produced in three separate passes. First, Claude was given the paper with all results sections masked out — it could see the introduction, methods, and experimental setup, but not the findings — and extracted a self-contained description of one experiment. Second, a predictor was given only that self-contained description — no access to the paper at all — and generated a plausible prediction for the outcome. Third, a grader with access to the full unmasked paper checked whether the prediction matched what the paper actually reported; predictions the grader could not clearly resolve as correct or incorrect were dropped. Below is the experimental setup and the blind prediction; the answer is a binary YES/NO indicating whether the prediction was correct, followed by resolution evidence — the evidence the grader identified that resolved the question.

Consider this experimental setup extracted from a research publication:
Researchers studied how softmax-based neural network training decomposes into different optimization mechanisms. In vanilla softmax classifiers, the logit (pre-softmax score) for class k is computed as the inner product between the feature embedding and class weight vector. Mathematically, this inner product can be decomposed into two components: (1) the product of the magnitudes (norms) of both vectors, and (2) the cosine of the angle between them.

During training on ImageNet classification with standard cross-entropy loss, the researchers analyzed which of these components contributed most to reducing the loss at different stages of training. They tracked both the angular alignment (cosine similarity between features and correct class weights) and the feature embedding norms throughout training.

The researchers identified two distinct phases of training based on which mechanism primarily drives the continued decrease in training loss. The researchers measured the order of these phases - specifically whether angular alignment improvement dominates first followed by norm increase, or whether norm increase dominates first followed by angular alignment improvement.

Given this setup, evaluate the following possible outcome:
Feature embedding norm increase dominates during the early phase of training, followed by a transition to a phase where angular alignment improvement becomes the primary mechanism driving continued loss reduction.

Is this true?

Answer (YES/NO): NO